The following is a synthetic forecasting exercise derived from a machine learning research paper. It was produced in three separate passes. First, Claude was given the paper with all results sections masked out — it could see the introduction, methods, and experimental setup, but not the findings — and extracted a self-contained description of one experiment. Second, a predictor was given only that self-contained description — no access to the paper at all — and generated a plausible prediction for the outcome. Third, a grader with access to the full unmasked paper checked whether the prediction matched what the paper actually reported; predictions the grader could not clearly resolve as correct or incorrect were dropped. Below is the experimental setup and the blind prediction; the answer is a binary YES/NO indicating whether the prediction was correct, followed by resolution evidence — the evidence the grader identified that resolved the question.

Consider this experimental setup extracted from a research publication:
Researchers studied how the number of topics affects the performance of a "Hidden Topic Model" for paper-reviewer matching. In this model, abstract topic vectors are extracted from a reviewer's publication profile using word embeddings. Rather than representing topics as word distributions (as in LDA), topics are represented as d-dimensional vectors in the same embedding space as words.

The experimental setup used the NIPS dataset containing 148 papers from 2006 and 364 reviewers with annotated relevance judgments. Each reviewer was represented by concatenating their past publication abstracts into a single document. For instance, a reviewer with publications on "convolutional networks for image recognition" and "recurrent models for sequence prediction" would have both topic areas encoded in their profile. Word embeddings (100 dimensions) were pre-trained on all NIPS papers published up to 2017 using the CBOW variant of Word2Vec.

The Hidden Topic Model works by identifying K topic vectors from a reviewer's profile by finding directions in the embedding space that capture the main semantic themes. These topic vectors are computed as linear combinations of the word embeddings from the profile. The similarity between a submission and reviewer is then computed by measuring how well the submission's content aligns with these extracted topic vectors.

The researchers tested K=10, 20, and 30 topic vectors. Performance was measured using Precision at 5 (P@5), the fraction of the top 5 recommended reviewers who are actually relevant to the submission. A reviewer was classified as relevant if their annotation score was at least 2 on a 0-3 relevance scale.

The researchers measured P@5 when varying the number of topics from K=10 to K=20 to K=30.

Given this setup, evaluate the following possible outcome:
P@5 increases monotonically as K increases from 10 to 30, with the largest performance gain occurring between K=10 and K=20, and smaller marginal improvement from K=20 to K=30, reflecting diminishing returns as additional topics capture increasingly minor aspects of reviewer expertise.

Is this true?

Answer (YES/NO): NO